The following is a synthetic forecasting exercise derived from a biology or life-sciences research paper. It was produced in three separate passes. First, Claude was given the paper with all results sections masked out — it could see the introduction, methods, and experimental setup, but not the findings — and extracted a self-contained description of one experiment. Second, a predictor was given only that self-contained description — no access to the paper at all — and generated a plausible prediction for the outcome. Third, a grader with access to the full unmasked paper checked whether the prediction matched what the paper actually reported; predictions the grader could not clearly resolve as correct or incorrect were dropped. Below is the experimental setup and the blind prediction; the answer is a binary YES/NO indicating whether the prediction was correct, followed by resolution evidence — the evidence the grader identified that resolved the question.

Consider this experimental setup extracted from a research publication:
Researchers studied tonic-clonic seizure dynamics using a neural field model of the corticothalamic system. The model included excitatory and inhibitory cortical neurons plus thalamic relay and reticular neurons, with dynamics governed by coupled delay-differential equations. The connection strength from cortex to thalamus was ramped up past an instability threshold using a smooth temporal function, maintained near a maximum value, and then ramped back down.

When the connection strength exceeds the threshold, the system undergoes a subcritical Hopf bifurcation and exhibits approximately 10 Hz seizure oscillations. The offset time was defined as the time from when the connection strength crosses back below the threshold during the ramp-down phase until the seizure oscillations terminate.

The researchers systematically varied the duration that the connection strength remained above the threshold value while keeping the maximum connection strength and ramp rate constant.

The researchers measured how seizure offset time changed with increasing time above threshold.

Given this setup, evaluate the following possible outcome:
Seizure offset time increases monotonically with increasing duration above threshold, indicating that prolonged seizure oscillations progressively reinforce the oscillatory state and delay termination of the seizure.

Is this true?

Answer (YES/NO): YES